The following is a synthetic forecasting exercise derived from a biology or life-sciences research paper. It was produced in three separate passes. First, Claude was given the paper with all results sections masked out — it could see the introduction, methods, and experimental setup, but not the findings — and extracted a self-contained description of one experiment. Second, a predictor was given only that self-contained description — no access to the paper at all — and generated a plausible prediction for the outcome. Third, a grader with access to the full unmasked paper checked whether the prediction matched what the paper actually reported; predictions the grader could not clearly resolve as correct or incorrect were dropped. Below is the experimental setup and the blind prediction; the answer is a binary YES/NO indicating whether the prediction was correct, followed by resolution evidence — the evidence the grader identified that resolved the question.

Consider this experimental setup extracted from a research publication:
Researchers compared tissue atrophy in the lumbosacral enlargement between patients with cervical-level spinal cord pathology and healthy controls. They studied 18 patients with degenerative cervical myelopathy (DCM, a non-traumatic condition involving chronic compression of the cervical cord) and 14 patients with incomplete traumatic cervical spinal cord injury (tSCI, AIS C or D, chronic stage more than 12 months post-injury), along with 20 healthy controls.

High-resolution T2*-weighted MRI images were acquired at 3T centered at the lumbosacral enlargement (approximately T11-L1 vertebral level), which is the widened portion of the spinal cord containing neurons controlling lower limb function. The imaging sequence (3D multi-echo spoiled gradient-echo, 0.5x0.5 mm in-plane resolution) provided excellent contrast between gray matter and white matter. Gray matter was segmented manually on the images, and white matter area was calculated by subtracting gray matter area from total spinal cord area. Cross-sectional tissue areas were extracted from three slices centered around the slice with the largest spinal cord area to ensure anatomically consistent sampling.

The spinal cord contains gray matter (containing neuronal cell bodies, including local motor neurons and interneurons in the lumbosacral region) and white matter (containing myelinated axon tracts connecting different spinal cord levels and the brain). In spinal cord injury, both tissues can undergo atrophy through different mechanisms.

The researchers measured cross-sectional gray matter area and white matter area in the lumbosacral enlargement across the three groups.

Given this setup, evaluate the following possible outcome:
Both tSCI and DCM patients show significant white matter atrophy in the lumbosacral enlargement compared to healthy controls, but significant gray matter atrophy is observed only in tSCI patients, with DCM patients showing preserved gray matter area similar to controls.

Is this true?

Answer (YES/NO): NO